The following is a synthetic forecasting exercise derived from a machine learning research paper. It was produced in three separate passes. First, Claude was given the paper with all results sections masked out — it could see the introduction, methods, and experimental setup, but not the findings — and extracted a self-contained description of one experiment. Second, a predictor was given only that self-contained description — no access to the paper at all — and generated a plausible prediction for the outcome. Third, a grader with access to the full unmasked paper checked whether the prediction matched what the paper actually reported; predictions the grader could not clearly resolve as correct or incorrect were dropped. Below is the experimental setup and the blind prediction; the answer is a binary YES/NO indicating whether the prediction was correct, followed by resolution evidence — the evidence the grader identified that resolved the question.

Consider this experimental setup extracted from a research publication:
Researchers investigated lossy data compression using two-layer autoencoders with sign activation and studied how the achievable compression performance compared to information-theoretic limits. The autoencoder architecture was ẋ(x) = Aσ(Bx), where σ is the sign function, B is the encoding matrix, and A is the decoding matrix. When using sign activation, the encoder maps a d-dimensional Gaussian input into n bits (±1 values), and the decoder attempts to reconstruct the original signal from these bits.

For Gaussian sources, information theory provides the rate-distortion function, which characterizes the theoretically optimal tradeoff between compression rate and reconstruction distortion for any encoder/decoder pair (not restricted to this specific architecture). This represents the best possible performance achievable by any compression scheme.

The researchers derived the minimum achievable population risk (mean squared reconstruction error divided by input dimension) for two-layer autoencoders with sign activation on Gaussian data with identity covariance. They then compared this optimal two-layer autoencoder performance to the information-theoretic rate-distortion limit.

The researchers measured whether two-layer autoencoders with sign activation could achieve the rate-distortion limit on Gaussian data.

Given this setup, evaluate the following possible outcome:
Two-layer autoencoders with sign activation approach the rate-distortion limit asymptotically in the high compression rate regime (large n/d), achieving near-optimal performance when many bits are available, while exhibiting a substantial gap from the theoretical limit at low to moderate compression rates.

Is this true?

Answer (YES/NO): NO